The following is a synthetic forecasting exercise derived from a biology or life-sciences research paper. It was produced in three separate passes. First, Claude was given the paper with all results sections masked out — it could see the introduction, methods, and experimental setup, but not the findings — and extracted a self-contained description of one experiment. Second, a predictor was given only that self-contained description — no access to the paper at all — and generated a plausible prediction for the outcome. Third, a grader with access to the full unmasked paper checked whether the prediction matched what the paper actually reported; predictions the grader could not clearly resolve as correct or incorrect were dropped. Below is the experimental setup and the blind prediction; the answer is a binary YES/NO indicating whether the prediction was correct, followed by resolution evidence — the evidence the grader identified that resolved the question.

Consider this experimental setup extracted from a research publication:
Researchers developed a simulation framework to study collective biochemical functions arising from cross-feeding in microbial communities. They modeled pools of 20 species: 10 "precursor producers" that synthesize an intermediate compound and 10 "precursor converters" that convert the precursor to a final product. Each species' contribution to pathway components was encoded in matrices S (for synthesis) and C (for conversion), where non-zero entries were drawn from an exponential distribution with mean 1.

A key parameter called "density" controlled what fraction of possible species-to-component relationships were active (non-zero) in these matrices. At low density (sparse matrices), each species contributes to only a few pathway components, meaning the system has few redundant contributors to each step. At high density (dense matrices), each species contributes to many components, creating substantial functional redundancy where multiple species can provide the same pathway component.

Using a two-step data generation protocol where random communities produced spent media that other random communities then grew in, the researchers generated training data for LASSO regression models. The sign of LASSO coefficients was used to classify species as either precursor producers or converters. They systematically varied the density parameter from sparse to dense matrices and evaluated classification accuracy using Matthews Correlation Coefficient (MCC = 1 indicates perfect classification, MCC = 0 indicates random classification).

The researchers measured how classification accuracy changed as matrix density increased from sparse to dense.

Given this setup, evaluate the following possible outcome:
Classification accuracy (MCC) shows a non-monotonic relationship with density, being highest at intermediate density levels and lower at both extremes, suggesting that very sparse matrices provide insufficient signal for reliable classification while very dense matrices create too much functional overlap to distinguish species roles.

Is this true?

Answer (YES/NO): NO